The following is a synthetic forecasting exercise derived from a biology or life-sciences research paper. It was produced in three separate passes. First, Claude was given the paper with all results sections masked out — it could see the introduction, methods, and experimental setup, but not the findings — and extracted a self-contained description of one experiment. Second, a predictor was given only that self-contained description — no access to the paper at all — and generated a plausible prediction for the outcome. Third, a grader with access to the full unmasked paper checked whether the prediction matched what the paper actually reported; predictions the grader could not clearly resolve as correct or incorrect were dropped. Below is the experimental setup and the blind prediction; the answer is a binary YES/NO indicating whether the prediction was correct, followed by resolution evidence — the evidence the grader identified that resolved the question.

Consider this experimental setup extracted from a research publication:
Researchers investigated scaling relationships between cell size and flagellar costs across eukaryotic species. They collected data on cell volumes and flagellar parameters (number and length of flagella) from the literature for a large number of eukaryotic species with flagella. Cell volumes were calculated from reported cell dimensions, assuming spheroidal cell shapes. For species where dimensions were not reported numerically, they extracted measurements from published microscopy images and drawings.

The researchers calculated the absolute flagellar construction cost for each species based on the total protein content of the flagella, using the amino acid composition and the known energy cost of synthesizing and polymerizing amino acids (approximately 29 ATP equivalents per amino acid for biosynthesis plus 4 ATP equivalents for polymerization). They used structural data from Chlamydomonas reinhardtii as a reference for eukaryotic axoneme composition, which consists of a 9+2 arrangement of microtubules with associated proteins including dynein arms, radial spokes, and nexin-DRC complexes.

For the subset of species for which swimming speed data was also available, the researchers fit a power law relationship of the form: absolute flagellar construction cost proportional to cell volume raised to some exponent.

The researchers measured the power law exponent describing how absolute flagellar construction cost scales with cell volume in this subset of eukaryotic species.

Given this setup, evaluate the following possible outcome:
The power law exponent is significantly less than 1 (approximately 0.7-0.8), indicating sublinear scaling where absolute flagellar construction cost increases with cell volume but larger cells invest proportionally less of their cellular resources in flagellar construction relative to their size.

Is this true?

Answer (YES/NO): NO